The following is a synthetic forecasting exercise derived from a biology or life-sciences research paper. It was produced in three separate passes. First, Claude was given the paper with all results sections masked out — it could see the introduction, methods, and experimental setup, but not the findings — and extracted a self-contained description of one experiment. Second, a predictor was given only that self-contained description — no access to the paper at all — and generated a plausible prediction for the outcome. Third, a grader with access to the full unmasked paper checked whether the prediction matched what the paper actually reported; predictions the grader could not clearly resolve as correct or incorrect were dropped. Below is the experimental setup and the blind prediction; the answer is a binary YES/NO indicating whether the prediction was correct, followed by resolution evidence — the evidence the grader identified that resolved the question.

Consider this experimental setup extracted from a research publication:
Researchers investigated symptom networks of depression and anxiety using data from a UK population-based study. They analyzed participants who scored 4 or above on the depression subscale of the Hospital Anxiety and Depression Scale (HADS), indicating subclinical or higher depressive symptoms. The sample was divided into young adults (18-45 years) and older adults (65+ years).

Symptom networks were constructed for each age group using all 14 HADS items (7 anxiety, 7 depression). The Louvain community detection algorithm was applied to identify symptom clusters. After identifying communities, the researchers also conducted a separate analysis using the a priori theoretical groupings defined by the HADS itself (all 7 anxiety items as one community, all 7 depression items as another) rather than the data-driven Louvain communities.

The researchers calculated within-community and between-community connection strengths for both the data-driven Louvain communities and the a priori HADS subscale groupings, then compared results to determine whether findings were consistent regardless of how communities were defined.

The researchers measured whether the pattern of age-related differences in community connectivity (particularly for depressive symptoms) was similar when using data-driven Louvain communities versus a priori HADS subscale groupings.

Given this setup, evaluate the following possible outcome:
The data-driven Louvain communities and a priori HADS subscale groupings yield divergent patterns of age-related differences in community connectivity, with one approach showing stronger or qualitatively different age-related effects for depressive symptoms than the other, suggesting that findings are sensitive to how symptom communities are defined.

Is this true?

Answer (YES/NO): NO